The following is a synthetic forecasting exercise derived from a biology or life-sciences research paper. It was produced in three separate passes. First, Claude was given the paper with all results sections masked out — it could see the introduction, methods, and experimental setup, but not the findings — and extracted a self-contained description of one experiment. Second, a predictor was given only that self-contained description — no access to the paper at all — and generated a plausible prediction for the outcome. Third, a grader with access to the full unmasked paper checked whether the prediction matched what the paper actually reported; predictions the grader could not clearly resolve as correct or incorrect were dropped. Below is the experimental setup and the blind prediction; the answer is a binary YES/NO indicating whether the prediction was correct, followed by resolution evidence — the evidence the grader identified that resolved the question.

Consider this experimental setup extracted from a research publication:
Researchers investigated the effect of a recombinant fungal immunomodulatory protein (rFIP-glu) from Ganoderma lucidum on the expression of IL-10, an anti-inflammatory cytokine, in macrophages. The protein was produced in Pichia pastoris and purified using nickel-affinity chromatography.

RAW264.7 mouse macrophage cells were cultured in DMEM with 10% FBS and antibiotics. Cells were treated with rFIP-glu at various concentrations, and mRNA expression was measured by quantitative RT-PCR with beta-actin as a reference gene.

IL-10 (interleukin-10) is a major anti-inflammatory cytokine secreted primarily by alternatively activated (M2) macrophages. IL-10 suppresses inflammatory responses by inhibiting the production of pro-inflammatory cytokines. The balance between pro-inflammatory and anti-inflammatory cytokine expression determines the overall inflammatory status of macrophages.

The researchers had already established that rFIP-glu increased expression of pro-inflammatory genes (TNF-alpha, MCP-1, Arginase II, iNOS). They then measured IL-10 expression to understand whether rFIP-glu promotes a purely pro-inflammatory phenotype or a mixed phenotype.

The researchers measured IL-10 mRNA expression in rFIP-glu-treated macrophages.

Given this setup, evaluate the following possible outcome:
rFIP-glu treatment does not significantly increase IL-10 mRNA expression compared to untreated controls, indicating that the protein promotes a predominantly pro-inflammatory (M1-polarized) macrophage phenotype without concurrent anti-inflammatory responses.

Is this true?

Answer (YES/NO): YES